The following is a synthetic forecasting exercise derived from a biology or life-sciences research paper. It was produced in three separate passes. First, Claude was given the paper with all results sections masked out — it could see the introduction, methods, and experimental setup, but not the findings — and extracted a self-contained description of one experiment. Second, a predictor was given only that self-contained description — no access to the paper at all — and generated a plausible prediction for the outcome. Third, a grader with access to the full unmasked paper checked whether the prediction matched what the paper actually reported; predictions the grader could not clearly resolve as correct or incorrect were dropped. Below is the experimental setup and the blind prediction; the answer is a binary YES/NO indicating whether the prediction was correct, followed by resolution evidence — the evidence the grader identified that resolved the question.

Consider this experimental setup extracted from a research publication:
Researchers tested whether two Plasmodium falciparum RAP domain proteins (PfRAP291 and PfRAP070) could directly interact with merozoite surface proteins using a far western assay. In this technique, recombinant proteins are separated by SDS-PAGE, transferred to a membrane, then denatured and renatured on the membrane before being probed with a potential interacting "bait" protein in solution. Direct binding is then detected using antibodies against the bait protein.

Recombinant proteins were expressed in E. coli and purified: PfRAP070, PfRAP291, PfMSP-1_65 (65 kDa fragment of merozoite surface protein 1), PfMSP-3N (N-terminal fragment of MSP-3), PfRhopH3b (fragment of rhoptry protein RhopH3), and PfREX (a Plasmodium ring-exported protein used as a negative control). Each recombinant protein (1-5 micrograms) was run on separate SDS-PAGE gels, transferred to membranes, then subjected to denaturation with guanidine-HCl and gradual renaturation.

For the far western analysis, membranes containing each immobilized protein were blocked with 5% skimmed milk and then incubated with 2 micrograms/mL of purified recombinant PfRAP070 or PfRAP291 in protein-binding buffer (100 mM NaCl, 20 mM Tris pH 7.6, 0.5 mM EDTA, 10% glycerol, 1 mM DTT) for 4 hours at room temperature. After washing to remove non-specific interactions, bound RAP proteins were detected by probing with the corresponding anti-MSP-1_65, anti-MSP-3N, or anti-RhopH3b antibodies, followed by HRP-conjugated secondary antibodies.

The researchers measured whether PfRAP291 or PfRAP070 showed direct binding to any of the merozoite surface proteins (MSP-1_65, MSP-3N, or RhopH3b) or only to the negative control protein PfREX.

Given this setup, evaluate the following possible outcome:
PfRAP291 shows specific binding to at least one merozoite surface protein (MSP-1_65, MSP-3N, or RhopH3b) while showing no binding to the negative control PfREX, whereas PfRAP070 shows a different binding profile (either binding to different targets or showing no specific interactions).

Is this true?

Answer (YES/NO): NO